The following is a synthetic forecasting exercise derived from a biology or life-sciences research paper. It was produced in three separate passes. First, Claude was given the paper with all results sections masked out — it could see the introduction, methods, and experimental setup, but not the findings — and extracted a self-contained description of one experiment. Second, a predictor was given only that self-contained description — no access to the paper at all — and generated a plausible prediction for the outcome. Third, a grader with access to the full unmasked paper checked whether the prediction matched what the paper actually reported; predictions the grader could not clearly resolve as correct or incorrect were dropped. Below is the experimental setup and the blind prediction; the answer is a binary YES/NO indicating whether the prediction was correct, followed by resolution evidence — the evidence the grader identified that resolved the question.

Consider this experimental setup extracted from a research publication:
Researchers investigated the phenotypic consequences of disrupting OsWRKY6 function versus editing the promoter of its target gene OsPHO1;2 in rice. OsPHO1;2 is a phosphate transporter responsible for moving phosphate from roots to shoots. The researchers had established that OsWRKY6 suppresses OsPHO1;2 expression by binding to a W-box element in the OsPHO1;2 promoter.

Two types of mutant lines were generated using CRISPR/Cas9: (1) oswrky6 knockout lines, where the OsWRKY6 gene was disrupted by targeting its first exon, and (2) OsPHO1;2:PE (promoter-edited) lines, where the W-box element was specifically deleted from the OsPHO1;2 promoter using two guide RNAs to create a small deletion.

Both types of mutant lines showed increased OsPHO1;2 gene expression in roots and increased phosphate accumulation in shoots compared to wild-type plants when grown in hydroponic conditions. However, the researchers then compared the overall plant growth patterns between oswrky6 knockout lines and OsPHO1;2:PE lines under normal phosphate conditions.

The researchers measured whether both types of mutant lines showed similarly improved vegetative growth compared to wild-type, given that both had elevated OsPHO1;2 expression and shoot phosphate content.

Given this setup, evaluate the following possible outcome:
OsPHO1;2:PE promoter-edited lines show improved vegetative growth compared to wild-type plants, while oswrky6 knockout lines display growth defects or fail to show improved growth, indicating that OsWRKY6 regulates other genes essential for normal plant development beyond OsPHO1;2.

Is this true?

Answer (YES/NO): YES